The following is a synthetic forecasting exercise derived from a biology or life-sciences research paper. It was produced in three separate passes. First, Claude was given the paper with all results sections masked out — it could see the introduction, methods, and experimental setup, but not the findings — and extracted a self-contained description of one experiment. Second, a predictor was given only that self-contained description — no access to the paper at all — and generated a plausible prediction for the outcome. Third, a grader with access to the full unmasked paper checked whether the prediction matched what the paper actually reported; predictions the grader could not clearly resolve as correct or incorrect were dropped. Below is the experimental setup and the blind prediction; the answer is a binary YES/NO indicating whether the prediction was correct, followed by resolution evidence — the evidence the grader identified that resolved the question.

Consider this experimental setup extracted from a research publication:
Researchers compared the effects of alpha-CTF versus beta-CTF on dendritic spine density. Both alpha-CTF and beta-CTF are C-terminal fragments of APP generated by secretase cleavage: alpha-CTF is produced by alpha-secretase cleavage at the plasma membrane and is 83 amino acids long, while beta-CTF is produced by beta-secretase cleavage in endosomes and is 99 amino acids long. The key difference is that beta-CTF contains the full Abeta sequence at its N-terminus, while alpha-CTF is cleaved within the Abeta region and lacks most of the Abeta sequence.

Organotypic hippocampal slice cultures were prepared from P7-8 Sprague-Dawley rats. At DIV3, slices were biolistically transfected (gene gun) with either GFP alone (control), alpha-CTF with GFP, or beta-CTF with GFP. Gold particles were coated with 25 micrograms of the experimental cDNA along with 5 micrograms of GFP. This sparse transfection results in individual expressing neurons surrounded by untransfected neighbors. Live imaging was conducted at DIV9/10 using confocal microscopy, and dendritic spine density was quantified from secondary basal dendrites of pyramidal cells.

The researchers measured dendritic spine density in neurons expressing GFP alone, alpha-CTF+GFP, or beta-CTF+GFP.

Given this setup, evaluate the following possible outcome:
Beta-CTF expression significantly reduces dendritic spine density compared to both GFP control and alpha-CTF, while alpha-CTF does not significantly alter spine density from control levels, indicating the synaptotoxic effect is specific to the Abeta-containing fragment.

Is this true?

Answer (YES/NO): YES